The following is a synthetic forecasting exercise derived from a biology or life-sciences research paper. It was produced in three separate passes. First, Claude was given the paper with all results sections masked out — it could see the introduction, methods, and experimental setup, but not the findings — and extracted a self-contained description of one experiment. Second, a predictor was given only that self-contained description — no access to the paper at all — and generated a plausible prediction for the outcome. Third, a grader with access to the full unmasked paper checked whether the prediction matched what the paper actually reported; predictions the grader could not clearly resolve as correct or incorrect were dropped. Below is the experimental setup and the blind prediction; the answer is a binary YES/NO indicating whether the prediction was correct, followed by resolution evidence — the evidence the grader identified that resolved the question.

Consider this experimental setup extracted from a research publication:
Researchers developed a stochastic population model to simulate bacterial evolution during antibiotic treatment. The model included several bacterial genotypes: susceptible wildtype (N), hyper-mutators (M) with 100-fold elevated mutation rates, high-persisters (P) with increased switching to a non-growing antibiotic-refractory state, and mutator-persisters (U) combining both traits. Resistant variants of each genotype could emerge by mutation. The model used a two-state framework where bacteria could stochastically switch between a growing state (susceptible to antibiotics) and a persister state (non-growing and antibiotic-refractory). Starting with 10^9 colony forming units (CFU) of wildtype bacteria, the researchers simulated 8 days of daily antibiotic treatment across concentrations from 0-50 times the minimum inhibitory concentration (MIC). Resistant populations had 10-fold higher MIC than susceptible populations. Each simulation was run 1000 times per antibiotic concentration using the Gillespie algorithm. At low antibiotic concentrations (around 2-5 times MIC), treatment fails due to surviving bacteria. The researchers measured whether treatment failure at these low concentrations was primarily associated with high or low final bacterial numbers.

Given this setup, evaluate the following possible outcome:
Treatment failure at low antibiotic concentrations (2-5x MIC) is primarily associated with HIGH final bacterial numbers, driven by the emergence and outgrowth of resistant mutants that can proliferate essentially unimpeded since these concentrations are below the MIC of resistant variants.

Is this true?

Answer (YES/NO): YES